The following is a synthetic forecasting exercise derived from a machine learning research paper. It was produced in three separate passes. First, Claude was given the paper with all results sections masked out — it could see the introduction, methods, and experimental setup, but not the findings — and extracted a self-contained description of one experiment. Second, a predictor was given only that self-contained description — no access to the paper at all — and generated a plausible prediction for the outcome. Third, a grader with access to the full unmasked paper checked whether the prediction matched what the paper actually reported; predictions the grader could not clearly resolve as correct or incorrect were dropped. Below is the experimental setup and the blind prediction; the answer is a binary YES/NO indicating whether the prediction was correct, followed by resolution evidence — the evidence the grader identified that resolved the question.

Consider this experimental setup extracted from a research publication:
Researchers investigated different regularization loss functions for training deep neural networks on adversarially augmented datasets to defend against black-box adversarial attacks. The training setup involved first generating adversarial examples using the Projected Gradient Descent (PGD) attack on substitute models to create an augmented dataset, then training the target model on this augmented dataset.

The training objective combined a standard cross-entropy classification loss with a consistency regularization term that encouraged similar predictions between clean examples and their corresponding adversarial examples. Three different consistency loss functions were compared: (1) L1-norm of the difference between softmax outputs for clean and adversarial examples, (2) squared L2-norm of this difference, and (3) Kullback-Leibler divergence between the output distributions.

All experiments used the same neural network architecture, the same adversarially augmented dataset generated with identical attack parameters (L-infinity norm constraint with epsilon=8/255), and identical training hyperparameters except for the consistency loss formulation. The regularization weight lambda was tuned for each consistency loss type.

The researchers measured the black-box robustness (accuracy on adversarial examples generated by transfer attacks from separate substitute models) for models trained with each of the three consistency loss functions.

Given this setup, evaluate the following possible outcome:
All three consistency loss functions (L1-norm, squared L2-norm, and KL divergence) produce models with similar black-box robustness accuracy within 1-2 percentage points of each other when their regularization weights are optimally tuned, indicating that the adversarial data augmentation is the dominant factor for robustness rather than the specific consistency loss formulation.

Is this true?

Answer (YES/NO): NO